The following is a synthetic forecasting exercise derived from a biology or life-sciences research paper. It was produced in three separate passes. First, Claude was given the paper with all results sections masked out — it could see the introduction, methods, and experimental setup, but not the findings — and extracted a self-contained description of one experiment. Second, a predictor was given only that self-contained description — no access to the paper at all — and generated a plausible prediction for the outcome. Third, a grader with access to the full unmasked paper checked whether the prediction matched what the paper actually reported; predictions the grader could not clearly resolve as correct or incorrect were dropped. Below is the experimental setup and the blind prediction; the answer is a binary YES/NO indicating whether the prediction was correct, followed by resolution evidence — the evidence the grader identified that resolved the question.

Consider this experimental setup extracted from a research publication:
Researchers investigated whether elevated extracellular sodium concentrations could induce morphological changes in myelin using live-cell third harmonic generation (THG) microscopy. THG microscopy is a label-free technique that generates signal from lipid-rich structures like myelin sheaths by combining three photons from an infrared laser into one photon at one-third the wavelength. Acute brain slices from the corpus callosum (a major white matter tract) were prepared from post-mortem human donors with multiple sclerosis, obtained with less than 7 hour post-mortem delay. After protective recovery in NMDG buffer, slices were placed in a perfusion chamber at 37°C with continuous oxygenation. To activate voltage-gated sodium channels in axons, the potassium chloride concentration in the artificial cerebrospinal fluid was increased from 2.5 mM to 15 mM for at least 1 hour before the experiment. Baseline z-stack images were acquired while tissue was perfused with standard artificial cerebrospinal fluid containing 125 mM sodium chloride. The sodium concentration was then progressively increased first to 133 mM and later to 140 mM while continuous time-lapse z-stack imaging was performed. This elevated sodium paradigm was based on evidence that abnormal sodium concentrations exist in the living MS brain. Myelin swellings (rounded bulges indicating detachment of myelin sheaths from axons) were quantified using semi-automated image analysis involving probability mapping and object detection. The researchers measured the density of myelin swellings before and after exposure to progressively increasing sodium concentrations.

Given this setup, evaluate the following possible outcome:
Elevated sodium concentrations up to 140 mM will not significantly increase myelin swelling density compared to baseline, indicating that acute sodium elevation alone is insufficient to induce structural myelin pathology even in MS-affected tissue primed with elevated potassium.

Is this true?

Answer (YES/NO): YES